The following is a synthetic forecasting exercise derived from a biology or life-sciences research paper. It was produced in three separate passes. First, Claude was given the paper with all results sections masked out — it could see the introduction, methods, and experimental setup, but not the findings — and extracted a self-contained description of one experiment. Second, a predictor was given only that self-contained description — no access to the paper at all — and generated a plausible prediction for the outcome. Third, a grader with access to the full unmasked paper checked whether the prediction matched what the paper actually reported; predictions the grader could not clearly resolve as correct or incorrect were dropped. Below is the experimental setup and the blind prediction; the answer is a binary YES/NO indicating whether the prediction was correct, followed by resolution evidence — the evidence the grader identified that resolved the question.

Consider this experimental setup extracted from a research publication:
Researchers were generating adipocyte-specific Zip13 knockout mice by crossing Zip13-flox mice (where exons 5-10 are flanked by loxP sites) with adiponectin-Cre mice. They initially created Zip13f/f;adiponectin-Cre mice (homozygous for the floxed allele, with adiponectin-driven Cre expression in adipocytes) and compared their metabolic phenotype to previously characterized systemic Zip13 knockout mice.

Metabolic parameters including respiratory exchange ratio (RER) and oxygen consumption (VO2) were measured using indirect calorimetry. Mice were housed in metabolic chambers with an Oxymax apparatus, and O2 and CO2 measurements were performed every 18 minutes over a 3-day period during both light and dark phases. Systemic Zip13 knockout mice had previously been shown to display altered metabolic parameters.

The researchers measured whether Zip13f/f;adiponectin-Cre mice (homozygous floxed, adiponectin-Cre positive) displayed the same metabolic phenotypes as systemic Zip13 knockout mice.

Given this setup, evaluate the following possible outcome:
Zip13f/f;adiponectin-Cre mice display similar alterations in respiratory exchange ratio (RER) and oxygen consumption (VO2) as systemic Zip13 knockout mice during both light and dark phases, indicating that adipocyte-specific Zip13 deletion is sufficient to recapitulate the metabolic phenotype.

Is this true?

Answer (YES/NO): NO